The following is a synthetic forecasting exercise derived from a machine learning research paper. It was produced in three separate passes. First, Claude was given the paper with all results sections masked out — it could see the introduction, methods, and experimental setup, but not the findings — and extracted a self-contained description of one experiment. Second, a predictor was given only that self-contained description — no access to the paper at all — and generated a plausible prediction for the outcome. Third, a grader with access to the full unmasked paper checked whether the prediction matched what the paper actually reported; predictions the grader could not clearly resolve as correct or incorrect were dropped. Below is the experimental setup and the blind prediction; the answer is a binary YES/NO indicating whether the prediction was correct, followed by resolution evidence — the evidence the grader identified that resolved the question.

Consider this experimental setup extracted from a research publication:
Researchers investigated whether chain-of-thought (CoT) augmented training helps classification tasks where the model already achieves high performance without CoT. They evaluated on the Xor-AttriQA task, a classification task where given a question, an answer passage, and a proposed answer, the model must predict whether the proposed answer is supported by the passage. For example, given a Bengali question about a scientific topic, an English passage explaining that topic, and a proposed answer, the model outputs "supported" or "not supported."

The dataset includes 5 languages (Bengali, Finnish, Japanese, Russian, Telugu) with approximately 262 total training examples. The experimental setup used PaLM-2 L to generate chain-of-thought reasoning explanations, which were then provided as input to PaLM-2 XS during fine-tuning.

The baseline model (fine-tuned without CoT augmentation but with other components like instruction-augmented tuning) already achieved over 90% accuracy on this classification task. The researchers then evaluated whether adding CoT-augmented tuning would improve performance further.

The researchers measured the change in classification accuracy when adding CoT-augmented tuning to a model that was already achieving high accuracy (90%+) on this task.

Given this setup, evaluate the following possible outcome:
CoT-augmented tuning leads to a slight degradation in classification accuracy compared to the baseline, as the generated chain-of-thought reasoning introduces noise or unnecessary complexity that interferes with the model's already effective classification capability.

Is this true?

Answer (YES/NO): NO